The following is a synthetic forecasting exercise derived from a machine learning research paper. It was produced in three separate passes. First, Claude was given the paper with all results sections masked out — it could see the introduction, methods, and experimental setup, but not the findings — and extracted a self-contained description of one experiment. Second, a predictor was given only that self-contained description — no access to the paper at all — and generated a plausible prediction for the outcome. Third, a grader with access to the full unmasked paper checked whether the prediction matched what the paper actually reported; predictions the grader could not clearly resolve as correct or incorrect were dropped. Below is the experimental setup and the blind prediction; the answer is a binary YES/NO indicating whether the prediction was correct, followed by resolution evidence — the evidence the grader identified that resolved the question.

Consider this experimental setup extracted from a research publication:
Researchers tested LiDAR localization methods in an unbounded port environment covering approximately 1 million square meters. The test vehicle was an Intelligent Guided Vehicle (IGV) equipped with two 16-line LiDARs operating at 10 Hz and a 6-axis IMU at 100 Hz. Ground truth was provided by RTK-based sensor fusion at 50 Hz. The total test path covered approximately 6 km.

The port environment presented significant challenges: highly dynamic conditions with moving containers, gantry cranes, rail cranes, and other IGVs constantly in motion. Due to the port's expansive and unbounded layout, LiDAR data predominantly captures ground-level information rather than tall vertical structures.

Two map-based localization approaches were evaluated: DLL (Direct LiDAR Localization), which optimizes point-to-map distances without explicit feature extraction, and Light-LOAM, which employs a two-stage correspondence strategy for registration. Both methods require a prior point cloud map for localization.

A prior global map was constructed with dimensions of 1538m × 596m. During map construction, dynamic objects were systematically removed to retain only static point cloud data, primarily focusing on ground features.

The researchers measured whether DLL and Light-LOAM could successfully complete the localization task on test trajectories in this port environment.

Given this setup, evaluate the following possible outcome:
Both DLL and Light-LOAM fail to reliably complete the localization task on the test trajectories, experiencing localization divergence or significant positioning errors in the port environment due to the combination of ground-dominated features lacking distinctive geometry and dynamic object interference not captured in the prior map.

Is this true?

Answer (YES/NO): YES